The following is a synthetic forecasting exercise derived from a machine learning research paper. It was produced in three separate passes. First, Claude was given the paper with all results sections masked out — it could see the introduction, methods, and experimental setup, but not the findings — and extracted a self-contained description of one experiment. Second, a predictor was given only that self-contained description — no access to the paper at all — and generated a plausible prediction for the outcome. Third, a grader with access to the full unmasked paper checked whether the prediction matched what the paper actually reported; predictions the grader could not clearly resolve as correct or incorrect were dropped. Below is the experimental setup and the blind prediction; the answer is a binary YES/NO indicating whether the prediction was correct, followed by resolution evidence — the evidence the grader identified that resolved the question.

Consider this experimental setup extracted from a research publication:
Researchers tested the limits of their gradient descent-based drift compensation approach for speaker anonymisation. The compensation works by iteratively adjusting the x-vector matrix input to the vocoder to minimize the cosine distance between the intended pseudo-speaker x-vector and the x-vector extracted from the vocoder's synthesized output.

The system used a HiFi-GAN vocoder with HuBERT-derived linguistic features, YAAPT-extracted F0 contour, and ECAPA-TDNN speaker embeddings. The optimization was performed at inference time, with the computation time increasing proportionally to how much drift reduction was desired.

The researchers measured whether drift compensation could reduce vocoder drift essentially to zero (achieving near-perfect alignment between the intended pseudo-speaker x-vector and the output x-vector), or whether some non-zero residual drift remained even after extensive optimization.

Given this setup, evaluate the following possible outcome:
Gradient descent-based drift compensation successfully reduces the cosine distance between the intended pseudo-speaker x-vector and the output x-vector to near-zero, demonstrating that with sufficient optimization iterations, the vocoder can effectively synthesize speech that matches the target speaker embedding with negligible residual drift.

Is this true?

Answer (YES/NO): NO